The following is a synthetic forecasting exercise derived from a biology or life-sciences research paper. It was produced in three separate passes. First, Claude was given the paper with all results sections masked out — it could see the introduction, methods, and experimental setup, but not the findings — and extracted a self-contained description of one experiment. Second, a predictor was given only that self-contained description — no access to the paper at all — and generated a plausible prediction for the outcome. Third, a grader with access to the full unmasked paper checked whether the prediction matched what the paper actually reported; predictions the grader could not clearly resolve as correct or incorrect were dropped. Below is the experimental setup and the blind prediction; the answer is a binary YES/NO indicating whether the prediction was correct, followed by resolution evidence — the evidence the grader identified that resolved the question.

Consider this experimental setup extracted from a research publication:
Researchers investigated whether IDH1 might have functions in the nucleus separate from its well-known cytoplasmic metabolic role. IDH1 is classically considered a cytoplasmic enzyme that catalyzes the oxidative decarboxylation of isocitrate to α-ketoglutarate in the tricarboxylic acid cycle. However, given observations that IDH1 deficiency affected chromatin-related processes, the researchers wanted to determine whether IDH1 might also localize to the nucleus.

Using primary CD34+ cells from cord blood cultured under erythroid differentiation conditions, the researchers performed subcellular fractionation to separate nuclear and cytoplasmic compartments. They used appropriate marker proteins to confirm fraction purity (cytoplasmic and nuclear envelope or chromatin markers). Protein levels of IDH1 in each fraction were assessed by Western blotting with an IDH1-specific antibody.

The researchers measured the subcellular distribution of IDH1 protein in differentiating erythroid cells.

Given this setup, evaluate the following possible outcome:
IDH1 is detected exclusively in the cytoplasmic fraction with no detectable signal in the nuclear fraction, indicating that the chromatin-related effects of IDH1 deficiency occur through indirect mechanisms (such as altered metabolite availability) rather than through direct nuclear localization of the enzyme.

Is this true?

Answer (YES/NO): NO